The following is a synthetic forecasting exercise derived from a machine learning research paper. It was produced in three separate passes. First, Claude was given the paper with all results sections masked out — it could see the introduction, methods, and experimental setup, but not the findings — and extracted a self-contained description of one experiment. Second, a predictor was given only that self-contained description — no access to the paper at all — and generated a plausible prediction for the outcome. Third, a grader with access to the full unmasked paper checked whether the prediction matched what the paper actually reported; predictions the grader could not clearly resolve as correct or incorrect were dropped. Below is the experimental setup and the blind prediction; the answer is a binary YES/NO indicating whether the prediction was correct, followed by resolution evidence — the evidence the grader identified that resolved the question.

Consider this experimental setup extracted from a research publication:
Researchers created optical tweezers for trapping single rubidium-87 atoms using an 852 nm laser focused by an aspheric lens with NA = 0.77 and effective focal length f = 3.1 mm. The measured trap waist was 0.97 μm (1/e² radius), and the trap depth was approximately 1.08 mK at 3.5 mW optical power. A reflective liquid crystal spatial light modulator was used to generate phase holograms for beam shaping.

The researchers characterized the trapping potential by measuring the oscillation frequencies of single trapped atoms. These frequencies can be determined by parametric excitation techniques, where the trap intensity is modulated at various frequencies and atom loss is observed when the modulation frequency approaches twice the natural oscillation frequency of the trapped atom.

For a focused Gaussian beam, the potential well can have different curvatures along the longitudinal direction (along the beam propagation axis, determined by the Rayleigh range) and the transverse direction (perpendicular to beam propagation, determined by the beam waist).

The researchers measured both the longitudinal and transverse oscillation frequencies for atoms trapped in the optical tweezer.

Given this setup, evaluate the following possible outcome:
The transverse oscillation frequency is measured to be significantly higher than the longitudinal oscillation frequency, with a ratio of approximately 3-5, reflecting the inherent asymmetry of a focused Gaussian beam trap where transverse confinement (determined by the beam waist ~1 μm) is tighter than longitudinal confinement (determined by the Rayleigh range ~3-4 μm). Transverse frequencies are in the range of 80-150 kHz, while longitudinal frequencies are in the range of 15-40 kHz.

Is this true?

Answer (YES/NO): YES